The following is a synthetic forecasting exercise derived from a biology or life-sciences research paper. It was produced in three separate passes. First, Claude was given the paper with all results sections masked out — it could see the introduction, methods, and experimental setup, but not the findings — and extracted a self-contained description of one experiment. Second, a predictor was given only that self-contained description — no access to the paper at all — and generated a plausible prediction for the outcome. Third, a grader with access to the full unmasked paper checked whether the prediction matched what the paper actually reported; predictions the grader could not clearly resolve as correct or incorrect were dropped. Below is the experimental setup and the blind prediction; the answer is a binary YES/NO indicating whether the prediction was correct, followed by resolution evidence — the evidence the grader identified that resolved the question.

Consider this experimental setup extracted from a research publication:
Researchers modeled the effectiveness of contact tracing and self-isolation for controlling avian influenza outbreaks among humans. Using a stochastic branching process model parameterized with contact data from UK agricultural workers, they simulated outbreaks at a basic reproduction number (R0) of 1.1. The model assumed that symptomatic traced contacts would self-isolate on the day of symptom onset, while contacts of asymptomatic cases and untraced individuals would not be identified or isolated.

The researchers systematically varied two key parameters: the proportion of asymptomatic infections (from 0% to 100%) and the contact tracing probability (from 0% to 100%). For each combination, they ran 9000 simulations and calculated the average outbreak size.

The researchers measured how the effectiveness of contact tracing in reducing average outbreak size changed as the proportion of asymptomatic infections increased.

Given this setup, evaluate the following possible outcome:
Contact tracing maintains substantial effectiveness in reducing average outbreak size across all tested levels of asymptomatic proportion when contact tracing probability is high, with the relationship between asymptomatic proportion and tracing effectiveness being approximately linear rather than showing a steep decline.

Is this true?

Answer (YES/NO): NO